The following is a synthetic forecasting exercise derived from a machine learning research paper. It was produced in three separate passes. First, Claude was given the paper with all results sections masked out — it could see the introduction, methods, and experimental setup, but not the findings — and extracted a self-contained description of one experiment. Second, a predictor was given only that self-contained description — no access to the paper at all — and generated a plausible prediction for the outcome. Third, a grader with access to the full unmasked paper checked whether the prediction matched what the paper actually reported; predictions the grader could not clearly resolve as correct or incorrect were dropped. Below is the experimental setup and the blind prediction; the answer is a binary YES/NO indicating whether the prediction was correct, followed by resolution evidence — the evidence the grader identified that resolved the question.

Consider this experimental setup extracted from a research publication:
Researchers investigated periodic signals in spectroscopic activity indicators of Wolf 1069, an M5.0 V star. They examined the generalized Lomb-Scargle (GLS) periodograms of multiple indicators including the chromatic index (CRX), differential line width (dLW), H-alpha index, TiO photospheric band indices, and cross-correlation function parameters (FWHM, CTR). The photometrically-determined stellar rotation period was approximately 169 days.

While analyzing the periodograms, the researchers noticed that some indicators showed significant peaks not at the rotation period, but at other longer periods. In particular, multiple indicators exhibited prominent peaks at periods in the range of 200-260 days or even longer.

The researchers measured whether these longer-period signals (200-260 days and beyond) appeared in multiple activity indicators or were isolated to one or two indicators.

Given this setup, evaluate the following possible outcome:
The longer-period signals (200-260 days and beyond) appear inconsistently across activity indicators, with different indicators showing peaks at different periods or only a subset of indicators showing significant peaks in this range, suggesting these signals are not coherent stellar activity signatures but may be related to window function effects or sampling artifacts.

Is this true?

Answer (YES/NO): NO